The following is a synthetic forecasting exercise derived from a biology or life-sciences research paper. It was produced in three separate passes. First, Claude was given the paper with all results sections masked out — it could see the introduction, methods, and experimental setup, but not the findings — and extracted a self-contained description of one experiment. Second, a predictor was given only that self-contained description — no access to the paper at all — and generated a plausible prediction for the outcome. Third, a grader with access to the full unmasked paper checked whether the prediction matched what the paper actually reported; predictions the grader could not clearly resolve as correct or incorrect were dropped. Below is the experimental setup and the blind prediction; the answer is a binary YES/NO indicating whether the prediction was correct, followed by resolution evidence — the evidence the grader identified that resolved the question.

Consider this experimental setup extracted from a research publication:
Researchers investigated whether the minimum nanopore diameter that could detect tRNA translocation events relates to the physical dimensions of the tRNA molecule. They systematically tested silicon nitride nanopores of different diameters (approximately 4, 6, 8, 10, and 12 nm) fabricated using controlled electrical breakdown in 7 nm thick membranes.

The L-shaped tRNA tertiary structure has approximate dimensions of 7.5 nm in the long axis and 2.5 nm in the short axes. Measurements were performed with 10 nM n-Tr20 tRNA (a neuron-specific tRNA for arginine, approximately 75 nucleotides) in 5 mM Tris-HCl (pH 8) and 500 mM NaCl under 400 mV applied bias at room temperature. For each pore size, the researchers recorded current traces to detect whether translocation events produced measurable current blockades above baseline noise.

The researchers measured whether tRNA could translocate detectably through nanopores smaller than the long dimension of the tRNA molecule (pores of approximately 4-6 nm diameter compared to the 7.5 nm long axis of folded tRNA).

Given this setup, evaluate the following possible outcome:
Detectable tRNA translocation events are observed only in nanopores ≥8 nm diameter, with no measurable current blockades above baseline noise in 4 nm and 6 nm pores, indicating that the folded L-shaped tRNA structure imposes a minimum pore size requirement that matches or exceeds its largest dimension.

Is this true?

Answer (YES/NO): NO